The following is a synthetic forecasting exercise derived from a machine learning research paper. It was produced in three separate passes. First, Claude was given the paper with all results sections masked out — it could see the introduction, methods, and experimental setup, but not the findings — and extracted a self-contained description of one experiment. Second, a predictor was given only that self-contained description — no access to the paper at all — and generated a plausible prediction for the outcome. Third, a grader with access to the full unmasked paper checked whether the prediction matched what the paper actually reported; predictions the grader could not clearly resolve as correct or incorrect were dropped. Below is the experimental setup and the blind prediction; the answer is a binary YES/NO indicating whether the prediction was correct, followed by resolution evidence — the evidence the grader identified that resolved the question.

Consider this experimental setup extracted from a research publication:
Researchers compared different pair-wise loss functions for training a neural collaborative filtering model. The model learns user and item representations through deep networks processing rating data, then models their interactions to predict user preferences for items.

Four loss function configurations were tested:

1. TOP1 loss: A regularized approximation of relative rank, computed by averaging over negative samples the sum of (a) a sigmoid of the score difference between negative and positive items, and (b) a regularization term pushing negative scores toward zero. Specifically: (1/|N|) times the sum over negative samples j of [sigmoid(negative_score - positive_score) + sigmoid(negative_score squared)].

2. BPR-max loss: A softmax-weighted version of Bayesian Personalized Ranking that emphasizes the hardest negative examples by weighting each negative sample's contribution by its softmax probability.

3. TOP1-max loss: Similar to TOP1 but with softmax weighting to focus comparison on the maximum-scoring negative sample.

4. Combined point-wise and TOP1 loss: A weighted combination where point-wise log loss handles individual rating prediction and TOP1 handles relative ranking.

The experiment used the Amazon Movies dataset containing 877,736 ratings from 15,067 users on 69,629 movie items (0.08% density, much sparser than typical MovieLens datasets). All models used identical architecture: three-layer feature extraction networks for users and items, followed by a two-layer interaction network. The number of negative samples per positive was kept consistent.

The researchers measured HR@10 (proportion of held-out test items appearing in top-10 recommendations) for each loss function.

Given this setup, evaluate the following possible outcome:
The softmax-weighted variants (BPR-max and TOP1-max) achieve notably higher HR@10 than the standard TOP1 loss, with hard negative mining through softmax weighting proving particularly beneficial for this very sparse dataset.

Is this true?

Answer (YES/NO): NO